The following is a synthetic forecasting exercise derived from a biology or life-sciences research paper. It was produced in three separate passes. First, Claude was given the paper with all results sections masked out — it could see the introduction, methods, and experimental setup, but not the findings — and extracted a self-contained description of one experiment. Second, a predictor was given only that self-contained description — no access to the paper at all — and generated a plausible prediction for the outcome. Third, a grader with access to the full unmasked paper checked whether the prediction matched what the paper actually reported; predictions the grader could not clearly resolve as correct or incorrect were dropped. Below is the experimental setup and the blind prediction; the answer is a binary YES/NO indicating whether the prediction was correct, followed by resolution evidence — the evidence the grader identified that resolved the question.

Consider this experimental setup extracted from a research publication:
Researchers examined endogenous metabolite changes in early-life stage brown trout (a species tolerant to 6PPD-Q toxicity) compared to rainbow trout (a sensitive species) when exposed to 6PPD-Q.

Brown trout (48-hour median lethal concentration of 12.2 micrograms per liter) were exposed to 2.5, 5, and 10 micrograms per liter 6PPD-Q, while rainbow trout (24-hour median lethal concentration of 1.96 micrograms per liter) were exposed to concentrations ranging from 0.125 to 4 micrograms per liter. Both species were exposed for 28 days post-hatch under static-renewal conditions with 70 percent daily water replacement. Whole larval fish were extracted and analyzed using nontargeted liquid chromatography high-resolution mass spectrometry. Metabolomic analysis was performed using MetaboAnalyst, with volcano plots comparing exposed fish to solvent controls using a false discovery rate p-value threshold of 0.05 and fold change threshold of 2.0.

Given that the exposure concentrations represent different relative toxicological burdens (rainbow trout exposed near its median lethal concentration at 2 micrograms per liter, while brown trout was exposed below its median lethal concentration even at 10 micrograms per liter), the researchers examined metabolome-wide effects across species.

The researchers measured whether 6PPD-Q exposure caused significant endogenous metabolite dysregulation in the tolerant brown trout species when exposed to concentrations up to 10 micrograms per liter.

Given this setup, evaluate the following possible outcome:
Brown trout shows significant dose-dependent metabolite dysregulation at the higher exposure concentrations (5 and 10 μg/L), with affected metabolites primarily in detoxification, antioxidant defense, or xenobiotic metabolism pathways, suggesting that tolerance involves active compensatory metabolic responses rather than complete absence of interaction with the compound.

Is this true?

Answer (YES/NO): NO